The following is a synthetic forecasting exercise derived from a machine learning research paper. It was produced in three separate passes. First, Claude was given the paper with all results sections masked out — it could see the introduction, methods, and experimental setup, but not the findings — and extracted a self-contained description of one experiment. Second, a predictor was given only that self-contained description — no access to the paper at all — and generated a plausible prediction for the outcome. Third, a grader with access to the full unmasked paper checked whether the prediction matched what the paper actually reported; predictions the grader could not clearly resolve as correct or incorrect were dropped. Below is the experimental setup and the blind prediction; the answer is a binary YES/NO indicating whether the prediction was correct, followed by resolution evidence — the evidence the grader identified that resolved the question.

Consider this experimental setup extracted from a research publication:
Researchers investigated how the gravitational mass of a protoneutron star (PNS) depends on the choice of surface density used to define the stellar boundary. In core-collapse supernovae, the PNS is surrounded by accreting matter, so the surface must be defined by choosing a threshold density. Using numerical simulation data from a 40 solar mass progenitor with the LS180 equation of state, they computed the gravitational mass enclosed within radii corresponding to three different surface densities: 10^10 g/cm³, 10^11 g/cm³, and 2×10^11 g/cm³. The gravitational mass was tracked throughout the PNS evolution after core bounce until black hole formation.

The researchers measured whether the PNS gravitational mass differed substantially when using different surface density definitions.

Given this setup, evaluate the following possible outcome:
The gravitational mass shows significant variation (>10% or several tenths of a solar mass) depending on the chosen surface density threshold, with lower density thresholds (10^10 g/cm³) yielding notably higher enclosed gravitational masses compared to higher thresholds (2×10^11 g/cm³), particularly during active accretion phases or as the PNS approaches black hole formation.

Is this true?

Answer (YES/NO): NO